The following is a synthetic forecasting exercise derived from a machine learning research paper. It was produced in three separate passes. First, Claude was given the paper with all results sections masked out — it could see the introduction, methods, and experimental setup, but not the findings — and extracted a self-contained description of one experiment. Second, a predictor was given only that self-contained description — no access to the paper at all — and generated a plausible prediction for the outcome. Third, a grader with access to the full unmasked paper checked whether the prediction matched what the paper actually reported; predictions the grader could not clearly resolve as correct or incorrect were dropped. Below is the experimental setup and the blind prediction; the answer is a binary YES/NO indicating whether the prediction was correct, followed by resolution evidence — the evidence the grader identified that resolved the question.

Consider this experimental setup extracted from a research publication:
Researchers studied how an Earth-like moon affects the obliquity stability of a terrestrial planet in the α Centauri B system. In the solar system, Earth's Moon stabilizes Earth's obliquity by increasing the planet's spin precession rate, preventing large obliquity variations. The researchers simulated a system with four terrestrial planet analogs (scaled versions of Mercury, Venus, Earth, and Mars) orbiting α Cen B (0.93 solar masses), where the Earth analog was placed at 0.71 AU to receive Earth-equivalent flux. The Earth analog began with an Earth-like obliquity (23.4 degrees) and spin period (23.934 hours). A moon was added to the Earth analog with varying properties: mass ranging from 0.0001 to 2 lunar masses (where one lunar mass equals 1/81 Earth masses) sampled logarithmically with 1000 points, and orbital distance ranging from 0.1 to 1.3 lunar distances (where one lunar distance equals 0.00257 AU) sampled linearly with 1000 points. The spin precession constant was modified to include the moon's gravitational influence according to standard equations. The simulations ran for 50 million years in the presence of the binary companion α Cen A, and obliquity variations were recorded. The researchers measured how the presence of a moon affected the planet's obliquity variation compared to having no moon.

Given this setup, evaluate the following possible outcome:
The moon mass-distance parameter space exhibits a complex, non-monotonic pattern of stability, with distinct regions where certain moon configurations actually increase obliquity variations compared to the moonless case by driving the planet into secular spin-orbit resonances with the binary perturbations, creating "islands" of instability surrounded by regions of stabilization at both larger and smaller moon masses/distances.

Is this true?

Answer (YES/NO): NO